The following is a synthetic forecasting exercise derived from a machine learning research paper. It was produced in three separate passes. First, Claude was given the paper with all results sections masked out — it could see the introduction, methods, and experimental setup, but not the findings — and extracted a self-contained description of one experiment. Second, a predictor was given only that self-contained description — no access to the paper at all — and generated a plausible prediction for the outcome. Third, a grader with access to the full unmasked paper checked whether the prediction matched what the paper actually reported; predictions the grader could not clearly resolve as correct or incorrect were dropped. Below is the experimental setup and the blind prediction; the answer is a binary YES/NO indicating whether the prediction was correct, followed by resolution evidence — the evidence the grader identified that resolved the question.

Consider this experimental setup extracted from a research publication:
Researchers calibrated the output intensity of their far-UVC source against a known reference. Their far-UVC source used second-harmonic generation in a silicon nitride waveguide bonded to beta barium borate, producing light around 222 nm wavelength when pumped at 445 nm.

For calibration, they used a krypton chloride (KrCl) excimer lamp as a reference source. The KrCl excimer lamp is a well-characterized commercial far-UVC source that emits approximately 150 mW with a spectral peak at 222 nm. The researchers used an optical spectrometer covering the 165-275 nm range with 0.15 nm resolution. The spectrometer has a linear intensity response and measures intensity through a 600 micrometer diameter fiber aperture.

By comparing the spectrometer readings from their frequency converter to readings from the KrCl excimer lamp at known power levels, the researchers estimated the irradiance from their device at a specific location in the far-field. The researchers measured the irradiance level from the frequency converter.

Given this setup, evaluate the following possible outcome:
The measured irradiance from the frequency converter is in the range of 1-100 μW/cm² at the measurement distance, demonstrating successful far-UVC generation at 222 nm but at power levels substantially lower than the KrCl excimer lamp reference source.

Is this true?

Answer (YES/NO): NO